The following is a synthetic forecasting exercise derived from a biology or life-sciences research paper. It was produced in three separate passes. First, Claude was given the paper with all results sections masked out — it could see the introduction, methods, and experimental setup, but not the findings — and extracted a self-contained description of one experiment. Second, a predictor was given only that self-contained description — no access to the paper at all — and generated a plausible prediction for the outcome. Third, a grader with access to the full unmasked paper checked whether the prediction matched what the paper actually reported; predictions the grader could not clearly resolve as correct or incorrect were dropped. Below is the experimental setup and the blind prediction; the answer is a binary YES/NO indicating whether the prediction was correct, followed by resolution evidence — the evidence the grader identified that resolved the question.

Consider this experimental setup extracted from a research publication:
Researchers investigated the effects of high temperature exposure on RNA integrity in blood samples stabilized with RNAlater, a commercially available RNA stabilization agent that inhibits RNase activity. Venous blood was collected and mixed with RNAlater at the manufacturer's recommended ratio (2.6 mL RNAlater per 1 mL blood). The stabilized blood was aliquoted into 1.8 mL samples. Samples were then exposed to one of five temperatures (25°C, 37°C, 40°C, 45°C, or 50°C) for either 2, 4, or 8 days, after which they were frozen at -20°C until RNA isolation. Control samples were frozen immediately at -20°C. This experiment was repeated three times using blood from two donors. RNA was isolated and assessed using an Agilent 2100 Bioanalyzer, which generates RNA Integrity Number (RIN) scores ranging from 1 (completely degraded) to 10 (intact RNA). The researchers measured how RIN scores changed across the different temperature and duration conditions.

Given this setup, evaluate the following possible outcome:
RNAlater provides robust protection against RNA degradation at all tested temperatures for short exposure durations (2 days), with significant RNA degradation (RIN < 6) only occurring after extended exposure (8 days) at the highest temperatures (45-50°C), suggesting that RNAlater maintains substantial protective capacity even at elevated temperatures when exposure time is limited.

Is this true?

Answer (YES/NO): NO